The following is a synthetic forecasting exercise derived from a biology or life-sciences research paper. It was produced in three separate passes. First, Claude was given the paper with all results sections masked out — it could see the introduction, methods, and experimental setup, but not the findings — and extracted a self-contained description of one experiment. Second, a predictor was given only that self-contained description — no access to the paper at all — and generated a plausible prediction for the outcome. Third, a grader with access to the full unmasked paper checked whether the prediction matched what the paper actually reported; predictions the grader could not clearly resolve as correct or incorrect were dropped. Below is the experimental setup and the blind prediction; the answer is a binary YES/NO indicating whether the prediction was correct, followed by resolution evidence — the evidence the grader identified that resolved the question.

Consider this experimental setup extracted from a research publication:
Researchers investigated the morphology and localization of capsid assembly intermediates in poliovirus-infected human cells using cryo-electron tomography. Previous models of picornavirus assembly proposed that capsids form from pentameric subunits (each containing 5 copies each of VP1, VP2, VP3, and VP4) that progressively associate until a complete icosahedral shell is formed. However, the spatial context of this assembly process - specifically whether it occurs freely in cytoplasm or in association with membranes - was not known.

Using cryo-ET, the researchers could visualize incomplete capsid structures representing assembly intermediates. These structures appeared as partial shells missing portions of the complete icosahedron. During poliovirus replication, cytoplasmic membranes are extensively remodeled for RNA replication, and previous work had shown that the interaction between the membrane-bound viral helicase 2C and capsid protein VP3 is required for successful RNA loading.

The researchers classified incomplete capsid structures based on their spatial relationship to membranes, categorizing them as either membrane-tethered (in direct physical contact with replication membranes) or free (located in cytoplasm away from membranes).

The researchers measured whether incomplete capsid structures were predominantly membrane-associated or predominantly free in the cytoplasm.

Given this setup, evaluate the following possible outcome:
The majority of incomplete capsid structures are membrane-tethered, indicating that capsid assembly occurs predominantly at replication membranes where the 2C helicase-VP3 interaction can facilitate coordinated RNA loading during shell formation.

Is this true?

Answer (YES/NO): YES